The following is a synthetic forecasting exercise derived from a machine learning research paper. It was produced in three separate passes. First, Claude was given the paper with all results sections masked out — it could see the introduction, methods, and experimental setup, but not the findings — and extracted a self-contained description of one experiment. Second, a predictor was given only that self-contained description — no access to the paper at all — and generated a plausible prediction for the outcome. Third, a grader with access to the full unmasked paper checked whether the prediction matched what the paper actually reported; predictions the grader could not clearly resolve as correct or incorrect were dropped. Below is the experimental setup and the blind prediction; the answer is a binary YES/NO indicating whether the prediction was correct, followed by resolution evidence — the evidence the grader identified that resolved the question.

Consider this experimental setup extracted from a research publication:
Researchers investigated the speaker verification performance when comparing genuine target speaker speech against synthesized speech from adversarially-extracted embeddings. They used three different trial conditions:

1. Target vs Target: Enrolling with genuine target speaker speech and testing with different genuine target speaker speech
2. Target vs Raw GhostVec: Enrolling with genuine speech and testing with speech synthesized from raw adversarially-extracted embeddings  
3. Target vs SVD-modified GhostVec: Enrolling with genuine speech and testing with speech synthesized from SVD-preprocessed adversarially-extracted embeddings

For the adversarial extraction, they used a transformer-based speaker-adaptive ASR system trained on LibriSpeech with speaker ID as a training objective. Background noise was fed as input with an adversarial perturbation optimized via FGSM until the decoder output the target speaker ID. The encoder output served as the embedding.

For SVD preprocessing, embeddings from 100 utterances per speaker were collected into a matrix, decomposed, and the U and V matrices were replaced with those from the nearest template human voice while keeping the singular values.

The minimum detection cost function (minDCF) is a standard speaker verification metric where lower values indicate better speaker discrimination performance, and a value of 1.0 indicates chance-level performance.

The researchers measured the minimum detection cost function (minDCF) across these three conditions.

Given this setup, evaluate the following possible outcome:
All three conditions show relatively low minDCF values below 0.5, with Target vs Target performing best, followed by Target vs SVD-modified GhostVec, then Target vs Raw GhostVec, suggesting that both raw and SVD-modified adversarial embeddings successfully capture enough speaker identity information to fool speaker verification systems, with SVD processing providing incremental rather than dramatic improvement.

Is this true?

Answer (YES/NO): NO